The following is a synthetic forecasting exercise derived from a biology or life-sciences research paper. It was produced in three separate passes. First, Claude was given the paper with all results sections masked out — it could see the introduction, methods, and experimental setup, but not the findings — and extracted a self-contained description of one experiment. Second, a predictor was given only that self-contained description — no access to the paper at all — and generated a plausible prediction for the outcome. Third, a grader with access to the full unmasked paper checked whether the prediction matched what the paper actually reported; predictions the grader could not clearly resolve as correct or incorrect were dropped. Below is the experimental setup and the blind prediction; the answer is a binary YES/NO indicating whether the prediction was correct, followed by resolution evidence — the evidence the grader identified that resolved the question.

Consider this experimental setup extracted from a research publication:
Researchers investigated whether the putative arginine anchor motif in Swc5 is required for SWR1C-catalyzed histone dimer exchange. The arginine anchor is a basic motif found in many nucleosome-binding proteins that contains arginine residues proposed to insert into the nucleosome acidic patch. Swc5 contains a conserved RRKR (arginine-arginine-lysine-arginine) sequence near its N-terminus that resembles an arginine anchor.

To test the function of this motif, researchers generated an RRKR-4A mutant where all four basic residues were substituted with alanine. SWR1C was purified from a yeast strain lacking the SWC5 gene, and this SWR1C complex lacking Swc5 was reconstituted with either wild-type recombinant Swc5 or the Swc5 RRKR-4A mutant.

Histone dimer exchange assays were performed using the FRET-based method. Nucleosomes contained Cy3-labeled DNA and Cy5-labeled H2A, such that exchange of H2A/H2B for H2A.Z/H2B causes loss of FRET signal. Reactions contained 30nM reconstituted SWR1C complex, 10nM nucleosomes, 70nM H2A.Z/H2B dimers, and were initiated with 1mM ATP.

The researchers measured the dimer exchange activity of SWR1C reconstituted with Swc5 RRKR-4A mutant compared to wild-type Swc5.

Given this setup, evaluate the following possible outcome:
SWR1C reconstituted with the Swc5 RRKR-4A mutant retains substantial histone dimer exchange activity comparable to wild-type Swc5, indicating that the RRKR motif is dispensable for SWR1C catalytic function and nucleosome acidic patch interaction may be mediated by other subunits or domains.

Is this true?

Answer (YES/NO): NO